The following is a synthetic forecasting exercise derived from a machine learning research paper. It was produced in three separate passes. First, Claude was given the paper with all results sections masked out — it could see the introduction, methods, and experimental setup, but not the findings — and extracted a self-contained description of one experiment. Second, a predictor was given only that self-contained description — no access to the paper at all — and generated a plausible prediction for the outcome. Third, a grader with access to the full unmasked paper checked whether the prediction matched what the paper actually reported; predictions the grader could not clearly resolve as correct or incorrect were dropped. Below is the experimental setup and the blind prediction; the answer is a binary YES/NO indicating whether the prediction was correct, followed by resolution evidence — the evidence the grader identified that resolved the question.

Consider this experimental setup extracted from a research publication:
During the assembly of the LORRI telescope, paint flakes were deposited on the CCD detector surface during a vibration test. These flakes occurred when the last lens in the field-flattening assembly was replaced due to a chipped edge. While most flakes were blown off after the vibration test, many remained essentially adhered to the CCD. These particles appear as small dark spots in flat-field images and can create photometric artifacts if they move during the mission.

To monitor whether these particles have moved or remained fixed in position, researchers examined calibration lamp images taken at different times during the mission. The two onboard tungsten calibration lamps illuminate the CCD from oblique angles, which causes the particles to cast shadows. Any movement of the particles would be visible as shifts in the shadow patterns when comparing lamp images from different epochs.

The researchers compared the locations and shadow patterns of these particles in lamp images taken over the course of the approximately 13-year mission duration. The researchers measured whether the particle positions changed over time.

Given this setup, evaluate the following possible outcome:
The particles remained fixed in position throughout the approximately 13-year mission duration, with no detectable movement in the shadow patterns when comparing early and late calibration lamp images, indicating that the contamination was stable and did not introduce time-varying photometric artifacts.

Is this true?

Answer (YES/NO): YES